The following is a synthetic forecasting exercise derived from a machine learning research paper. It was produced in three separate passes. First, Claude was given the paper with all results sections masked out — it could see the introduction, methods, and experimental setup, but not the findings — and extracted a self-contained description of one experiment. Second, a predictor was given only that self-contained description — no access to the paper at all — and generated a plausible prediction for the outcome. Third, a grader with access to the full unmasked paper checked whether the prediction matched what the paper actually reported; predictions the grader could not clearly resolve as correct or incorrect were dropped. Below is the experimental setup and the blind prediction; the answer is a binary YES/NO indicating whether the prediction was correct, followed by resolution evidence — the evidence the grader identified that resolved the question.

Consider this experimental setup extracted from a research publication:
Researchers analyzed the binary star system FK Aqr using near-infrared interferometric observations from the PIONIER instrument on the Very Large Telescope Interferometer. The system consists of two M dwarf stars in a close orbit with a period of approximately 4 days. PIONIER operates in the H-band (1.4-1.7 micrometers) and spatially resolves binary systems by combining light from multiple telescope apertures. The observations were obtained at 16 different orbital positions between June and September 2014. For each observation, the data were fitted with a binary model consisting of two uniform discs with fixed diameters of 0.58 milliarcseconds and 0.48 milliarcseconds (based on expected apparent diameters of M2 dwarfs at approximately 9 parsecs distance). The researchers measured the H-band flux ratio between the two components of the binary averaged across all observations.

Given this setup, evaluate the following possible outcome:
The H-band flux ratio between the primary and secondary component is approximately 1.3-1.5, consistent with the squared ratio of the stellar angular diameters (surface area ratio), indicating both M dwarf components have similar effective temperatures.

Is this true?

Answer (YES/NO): NO